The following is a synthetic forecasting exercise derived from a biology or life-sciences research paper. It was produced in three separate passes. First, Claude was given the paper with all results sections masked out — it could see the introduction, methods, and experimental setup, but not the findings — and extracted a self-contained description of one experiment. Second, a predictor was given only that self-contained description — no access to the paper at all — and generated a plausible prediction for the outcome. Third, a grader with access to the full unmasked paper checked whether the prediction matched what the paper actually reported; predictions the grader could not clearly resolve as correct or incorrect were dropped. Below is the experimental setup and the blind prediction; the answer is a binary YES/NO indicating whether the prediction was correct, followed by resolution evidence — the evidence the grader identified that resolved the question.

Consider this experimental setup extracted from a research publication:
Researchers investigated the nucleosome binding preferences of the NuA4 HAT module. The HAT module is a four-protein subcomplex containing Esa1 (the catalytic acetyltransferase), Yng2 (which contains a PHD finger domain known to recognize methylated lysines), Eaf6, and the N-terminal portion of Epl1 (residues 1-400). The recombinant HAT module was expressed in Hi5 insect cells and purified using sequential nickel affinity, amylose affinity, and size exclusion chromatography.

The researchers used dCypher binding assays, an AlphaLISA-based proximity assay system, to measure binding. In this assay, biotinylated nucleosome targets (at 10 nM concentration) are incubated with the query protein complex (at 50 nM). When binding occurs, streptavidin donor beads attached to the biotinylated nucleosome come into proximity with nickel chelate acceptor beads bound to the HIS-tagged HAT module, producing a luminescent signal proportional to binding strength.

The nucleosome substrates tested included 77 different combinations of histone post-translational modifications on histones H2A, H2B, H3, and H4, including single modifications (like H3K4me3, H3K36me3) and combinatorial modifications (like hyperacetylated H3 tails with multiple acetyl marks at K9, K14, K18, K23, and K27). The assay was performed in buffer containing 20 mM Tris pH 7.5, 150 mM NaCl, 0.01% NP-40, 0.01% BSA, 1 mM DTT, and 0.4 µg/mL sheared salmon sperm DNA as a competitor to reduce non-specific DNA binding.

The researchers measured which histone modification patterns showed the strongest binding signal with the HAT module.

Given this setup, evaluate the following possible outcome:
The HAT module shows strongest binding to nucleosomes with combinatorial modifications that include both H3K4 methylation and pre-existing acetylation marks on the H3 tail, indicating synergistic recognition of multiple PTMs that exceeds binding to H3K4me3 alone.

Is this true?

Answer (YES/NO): YES